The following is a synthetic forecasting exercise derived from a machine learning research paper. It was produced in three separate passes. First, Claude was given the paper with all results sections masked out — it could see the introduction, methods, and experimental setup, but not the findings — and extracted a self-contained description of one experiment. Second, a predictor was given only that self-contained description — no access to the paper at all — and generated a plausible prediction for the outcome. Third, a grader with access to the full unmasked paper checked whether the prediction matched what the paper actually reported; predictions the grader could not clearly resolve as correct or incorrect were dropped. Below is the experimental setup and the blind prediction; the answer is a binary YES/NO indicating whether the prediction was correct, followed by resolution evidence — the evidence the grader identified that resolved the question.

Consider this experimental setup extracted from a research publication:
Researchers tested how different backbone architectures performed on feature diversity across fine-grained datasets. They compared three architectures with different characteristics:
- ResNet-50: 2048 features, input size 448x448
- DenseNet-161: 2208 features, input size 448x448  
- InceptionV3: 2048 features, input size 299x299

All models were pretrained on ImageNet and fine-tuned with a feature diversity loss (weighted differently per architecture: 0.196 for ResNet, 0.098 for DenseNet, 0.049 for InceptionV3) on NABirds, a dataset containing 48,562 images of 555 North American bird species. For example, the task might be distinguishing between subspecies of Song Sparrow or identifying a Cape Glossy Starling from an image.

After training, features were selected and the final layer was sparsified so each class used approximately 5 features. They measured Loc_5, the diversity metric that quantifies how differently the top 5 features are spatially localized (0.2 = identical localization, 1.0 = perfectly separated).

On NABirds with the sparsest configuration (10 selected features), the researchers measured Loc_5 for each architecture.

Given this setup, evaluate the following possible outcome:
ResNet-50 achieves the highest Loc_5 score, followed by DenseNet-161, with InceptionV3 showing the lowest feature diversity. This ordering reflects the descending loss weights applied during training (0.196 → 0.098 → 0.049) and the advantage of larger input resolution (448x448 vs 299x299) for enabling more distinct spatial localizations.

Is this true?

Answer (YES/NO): YES